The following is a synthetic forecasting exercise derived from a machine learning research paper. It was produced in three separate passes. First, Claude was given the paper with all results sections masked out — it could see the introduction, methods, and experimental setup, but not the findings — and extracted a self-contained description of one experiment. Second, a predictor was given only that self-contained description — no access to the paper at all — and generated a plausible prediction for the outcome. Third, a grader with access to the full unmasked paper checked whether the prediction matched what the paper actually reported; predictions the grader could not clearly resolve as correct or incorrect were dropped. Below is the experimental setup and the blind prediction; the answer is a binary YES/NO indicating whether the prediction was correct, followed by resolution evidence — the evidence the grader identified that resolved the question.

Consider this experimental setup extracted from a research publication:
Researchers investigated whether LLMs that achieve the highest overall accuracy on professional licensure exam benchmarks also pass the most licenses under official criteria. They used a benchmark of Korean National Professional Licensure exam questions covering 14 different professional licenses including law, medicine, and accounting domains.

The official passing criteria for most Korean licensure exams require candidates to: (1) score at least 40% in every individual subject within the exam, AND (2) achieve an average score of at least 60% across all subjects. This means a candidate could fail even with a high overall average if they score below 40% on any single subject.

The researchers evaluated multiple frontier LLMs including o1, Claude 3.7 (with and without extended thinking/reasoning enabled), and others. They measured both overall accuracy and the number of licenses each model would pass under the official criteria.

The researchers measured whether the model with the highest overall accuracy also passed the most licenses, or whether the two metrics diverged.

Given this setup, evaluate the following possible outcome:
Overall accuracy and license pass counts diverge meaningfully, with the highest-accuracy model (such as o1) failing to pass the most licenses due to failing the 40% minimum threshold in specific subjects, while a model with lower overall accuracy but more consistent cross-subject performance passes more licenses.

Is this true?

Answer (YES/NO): YES